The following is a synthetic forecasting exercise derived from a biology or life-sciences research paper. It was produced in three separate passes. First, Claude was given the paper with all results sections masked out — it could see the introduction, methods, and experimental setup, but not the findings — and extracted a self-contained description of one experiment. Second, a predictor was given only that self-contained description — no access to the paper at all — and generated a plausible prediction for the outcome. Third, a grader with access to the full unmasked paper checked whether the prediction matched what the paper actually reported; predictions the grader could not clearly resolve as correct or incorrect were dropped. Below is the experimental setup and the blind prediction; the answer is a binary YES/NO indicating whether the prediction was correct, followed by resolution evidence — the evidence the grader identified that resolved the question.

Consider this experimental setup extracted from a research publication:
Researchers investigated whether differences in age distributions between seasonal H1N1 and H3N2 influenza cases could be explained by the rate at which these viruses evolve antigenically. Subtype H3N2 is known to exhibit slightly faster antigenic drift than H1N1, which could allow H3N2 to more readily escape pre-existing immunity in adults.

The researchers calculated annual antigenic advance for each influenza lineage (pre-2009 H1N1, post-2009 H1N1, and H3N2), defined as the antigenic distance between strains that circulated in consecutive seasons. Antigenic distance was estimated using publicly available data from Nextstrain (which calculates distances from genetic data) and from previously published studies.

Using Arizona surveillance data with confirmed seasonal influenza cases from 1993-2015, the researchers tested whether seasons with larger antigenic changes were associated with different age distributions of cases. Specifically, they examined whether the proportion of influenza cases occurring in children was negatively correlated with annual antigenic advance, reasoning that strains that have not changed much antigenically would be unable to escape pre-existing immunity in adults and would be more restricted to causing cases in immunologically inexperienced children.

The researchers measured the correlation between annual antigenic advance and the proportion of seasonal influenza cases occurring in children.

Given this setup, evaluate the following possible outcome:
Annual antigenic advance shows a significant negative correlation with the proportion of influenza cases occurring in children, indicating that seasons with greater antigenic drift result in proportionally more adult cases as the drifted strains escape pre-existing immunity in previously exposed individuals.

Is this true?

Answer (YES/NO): NO